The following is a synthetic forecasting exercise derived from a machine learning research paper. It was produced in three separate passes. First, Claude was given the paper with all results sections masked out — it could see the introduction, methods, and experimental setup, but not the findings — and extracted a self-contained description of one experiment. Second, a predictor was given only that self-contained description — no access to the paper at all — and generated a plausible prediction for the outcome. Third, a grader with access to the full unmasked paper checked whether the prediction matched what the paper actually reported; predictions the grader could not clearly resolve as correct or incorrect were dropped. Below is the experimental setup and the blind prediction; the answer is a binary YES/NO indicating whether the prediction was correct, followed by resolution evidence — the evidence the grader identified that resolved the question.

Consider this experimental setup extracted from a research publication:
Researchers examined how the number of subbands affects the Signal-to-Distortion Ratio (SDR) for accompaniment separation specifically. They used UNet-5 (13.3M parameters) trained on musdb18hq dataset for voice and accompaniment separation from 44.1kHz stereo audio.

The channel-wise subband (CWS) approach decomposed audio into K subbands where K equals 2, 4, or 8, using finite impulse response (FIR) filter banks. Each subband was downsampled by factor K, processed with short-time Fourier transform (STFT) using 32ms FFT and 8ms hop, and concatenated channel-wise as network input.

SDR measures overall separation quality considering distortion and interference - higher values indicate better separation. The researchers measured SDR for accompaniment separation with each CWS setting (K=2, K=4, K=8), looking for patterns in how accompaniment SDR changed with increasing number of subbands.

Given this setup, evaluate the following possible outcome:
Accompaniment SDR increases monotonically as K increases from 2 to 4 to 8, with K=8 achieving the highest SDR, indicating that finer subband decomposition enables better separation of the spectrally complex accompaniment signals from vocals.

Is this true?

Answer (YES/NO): YES